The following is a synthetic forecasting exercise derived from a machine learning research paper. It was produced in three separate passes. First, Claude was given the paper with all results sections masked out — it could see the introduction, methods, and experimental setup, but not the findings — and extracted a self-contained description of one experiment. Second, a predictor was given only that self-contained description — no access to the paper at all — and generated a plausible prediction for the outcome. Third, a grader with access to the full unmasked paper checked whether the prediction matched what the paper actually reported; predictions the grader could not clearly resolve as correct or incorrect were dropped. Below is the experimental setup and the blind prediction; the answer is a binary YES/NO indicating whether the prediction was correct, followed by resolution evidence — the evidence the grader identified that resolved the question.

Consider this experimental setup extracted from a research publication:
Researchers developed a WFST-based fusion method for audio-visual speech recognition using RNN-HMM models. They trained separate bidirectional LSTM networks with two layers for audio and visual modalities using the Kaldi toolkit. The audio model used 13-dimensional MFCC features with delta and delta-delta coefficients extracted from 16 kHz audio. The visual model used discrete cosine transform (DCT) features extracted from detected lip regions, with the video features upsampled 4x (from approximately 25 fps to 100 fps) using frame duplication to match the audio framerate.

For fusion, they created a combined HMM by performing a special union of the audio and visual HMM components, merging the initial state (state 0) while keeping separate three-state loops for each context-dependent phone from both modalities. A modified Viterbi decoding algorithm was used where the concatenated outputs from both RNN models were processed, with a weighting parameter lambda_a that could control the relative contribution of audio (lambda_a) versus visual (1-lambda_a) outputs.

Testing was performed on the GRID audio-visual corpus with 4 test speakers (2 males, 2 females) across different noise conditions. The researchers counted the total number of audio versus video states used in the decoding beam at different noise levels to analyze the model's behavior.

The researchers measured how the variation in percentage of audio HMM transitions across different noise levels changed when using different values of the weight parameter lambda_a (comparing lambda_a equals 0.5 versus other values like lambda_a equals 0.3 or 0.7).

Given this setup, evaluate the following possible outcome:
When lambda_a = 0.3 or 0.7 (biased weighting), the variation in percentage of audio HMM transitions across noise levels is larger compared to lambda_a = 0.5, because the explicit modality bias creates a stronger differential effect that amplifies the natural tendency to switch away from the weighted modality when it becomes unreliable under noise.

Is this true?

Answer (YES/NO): NO